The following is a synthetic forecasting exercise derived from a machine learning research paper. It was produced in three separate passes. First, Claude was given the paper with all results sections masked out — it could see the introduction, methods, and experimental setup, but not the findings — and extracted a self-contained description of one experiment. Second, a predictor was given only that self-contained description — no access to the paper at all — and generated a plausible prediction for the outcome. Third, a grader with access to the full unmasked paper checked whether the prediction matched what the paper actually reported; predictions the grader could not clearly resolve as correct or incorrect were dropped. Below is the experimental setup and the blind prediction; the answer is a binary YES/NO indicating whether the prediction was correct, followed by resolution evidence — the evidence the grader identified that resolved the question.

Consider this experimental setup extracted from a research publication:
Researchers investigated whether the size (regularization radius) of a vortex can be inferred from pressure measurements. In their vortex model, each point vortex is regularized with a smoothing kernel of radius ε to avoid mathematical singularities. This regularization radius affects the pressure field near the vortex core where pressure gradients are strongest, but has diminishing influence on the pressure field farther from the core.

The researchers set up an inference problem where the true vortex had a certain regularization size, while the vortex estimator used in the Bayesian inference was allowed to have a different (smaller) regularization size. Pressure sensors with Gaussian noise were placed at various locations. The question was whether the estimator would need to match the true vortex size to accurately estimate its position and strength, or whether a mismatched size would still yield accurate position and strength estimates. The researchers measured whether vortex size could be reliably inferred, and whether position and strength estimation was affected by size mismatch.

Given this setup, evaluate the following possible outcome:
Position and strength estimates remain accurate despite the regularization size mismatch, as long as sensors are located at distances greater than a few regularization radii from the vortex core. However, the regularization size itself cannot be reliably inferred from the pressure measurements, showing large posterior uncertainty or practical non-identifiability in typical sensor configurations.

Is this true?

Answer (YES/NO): YES